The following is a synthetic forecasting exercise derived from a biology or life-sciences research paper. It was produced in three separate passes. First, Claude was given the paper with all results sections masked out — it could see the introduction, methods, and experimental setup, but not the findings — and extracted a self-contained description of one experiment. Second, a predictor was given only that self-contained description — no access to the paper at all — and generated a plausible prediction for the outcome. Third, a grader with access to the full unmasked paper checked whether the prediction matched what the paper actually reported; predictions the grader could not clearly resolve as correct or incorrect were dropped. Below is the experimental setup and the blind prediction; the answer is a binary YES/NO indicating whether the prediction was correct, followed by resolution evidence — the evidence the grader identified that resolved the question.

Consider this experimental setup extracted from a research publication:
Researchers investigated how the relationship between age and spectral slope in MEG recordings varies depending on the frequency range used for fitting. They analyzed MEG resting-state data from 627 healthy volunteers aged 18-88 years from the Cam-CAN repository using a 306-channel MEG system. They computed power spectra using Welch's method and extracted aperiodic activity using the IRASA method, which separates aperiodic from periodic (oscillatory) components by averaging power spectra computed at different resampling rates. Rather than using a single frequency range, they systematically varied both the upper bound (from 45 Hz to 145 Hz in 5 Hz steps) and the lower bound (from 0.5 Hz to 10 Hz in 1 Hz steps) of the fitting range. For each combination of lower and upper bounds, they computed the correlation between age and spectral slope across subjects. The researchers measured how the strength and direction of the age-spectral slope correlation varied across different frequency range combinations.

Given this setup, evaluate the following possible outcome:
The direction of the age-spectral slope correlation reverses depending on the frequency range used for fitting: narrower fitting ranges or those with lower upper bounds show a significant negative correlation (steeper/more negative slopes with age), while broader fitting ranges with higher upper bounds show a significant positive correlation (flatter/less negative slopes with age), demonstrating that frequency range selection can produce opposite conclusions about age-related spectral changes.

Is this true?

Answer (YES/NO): NO